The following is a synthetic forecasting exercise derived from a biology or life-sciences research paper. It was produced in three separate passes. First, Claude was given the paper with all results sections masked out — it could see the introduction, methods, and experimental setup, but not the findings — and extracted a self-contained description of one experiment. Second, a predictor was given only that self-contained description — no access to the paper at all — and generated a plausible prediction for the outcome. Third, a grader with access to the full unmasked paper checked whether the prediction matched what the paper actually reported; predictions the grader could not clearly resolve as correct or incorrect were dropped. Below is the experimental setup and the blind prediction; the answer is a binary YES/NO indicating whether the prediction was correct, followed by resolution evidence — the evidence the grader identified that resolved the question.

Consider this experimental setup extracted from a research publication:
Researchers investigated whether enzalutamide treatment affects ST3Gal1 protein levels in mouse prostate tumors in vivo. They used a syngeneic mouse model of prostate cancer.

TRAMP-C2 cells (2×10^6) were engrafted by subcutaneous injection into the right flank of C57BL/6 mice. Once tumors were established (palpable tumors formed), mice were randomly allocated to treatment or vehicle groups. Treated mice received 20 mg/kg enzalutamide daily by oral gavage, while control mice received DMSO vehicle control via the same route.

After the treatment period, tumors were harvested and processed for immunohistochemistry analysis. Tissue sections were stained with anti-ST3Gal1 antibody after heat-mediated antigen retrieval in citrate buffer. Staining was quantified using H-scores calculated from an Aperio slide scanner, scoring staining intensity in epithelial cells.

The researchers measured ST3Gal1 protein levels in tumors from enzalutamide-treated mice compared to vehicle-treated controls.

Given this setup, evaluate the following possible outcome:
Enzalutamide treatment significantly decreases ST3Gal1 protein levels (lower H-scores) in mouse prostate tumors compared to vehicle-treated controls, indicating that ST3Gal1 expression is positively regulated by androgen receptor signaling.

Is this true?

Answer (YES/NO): NO